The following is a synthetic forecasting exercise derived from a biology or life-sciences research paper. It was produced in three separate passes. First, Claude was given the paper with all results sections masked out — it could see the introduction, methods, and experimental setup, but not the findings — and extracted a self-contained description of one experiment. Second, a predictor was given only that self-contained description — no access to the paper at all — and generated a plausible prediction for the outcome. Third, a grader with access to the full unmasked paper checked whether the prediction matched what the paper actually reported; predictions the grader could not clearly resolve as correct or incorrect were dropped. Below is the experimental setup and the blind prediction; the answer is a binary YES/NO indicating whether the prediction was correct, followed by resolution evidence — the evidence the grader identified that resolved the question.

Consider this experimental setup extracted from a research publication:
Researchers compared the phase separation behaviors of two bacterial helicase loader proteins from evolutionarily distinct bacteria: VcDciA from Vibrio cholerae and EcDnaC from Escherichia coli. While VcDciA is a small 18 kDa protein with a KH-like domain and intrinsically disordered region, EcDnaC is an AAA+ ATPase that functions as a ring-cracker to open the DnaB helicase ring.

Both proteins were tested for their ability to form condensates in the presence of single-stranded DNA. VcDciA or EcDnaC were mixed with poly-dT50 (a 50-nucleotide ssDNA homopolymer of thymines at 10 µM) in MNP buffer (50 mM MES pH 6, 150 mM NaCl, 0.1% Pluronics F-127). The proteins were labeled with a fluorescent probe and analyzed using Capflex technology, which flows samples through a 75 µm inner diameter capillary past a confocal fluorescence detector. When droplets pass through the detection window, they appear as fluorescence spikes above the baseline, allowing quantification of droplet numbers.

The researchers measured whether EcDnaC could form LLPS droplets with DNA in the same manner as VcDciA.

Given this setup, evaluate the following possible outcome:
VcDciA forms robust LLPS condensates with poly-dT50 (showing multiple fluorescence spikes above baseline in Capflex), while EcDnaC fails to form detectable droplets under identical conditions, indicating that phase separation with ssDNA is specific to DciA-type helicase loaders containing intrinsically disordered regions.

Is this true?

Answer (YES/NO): NO